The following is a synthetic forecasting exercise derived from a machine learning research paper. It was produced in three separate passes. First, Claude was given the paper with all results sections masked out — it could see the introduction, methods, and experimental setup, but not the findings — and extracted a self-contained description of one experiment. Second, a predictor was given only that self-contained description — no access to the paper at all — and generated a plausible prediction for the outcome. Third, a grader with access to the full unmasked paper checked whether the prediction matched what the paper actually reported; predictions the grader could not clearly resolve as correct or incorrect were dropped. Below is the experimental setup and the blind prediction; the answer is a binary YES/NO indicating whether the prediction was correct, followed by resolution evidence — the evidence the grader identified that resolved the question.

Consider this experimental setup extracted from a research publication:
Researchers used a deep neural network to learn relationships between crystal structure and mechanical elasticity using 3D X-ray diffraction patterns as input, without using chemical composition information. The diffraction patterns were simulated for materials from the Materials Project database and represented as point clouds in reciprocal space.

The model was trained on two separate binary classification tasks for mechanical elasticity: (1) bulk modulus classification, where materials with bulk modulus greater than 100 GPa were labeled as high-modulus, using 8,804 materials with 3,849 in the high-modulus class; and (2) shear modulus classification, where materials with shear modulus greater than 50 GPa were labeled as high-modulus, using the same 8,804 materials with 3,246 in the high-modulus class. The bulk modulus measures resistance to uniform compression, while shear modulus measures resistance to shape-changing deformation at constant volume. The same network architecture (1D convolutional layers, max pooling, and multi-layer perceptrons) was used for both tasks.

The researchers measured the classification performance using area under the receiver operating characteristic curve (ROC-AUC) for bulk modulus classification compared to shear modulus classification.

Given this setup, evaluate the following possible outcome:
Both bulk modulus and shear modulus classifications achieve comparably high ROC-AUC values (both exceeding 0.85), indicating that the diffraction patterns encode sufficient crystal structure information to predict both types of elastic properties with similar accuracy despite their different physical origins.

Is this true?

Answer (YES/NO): NO